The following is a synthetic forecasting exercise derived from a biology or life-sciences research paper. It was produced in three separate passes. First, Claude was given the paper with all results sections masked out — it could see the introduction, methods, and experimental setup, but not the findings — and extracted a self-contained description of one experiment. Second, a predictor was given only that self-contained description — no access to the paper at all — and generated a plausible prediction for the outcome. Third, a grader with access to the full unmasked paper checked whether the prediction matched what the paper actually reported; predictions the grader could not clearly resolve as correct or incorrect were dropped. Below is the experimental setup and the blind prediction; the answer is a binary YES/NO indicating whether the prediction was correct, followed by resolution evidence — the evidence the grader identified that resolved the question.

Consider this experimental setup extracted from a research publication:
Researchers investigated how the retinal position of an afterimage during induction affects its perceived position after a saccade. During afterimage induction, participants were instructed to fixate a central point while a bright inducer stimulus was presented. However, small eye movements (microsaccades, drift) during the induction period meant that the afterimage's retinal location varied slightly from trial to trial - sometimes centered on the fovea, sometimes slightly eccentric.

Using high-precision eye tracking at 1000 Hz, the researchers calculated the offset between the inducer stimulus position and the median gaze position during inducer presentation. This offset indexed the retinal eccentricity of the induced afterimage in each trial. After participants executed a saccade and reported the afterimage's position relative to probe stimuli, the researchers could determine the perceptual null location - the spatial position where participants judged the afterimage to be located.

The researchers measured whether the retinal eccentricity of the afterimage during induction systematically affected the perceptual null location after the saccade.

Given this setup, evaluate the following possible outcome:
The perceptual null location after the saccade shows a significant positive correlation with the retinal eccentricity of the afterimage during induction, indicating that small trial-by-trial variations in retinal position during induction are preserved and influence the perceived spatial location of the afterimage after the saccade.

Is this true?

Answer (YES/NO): YES